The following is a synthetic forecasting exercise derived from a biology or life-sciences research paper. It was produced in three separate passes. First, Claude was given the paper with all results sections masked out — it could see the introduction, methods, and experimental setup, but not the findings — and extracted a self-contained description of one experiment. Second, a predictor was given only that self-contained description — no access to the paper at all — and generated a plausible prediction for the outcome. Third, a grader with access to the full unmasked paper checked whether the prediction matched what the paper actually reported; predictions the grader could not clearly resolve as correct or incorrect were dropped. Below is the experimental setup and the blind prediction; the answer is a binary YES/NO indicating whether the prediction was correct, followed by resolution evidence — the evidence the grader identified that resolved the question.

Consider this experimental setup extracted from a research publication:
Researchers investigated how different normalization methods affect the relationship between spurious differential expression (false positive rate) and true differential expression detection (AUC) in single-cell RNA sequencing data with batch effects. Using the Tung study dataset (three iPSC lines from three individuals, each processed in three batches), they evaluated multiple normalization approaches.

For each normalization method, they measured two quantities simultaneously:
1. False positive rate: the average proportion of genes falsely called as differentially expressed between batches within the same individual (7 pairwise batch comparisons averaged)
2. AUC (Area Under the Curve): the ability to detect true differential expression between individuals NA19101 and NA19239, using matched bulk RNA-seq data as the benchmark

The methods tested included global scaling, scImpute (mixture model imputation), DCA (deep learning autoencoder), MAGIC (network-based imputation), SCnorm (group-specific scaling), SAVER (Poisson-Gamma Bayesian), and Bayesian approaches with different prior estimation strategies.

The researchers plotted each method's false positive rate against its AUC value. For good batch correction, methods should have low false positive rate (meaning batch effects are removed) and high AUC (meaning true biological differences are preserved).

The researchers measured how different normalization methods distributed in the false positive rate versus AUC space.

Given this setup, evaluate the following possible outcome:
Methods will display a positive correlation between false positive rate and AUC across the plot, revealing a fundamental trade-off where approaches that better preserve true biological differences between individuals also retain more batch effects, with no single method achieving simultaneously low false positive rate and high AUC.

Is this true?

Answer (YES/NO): NO